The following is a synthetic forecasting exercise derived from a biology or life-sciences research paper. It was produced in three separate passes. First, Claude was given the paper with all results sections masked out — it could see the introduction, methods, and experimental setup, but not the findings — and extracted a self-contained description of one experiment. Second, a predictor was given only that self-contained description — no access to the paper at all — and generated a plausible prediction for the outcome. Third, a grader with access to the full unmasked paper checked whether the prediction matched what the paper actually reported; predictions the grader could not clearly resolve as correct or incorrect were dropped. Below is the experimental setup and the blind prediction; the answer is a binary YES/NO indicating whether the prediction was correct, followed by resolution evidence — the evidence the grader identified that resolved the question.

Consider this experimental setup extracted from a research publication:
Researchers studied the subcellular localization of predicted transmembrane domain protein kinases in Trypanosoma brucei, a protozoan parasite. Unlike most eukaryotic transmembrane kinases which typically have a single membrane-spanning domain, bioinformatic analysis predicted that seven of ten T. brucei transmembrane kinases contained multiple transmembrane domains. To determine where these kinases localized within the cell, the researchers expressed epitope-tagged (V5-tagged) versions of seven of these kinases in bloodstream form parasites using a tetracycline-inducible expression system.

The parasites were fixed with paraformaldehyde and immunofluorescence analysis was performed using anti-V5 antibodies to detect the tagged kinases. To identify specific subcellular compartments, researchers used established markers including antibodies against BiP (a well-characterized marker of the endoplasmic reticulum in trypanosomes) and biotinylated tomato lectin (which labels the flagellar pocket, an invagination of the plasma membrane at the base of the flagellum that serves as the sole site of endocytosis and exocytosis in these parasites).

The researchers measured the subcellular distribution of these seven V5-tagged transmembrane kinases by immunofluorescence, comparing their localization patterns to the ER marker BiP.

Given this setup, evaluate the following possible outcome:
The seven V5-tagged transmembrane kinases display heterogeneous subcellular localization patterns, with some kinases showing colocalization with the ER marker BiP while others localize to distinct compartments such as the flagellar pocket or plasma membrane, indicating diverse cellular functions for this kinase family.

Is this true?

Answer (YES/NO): YES